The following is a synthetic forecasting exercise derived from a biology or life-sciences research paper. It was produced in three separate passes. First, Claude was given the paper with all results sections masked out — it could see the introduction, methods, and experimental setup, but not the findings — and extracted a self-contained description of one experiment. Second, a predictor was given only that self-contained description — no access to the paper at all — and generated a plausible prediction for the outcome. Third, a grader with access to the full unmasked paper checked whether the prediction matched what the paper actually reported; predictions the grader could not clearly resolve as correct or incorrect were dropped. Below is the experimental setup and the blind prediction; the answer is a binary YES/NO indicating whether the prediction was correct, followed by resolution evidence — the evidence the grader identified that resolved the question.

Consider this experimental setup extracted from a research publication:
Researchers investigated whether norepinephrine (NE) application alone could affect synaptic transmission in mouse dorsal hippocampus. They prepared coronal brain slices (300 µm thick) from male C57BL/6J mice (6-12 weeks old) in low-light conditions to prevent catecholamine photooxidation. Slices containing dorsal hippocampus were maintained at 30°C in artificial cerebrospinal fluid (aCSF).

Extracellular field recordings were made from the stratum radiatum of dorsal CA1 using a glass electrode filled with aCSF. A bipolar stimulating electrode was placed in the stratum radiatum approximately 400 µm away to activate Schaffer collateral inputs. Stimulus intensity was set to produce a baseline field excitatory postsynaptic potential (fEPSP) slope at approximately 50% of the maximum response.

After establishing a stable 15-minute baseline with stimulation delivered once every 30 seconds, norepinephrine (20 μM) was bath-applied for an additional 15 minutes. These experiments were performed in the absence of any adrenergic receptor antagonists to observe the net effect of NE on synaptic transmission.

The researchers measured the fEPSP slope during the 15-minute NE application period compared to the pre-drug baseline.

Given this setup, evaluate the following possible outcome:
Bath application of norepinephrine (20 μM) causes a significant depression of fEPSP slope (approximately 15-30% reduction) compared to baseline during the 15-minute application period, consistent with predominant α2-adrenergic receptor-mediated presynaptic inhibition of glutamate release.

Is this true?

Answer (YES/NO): NO